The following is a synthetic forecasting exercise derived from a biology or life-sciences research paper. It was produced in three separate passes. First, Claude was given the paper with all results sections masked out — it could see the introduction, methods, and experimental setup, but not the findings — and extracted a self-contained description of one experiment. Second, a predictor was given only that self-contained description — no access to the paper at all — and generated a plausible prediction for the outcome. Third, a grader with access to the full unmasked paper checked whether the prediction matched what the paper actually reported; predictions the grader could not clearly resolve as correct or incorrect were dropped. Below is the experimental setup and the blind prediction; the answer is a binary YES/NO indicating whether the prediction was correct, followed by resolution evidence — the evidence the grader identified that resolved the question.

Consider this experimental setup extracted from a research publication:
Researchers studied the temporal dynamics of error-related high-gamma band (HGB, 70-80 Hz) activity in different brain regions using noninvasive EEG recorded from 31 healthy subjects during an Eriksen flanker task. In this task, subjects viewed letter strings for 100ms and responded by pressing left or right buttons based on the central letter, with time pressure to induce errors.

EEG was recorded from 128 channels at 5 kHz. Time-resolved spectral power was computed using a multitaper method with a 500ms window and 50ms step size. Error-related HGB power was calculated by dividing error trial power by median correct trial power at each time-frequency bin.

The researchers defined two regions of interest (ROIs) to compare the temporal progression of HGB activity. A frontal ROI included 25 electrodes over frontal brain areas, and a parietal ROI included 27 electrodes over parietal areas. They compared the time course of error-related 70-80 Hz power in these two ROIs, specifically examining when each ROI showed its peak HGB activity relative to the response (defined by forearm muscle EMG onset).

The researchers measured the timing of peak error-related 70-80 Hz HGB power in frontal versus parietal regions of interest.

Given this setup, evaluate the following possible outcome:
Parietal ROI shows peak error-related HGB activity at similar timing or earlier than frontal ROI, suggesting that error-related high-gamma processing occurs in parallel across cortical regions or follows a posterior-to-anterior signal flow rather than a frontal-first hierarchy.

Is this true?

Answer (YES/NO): NO